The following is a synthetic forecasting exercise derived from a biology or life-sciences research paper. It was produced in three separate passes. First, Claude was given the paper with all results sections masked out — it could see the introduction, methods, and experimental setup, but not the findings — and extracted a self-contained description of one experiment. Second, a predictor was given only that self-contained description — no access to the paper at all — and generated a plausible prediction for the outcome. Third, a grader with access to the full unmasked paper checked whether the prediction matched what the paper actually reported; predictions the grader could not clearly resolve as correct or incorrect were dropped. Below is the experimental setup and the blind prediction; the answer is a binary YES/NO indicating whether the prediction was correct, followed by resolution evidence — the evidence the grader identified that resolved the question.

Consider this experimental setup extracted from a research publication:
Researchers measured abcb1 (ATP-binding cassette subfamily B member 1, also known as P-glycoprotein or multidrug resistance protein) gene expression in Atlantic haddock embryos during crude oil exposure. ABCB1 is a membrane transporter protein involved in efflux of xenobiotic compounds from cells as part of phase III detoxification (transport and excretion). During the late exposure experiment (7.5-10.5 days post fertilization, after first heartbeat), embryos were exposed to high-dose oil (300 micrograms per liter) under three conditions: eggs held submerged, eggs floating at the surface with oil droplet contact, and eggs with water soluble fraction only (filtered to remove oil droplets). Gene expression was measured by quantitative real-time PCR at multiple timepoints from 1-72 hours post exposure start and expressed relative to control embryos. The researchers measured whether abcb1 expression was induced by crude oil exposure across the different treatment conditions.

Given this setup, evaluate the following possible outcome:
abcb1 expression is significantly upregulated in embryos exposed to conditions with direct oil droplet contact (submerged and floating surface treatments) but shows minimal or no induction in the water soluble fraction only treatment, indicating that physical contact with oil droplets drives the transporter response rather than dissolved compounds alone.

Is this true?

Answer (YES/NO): NO